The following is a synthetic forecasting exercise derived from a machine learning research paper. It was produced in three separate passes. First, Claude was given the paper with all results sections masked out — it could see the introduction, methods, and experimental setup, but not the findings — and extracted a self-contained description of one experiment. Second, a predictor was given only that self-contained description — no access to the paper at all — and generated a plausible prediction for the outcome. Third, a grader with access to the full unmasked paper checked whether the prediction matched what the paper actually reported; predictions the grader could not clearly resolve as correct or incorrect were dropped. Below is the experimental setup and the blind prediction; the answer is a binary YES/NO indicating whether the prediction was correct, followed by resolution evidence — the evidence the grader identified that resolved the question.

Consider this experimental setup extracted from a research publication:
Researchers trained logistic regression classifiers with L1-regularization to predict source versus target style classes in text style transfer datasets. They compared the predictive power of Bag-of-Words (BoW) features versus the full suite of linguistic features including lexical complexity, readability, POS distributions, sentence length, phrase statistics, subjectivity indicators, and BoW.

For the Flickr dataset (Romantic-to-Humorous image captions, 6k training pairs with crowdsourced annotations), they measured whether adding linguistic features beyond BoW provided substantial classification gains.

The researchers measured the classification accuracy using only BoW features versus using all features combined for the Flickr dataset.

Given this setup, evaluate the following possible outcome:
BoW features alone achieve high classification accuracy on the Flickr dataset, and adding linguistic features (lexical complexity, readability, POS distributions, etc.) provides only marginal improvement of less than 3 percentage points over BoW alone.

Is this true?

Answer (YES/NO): YES